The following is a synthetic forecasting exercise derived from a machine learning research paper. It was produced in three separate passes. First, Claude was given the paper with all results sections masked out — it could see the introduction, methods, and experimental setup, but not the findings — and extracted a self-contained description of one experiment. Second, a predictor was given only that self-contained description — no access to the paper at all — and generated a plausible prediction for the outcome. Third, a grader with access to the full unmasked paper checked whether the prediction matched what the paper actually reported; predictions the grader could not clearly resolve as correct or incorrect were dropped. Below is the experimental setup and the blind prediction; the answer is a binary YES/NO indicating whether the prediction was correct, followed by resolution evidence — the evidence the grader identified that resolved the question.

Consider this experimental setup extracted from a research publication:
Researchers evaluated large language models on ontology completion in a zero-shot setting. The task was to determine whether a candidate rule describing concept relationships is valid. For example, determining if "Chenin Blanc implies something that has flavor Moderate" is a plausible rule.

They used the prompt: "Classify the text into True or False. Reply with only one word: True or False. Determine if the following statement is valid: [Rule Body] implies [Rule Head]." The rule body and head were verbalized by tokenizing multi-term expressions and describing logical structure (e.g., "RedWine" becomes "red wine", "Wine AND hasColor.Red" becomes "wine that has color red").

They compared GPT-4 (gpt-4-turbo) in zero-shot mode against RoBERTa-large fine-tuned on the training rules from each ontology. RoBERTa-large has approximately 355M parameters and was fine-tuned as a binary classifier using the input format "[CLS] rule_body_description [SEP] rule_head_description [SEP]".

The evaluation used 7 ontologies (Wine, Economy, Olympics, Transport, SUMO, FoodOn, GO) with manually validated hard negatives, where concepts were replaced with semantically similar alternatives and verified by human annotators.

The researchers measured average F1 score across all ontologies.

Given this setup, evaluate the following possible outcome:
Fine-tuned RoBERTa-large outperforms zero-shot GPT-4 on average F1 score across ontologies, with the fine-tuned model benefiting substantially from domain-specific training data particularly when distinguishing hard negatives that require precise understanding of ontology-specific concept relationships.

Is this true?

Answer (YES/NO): YES